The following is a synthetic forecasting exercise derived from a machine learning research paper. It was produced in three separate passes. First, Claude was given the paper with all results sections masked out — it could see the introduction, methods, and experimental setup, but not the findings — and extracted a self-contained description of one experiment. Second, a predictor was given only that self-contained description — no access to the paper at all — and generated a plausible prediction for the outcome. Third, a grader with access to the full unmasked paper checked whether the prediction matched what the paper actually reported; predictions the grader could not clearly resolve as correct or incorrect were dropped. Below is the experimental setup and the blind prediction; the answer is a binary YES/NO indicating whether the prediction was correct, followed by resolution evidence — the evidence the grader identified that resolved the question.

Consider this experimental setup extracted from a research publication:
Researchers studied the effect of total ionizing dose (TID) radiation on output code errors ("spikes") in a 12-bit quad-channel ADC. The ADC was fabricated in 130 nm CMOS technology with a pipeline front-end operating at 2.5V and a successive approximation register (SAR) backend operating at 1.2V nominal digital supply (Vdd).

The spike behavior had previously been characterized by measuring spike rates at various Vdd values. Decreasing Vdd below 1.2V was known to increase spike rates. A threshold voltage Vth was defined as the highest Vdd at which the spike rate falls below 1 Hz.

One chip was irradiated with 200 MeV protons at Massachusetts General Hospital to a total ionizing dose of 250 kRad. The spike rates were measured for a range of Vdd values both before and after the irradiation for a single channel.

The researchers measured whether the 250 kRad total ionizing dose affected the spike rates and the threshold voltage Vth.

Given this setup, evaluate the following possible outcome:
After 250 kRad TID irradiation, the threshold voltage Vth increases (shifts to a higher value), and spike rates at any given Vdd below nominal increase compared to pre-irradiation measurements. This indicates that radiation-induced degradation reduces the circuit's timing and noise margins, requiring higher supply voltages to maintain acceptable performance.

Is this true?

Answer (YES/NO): NO